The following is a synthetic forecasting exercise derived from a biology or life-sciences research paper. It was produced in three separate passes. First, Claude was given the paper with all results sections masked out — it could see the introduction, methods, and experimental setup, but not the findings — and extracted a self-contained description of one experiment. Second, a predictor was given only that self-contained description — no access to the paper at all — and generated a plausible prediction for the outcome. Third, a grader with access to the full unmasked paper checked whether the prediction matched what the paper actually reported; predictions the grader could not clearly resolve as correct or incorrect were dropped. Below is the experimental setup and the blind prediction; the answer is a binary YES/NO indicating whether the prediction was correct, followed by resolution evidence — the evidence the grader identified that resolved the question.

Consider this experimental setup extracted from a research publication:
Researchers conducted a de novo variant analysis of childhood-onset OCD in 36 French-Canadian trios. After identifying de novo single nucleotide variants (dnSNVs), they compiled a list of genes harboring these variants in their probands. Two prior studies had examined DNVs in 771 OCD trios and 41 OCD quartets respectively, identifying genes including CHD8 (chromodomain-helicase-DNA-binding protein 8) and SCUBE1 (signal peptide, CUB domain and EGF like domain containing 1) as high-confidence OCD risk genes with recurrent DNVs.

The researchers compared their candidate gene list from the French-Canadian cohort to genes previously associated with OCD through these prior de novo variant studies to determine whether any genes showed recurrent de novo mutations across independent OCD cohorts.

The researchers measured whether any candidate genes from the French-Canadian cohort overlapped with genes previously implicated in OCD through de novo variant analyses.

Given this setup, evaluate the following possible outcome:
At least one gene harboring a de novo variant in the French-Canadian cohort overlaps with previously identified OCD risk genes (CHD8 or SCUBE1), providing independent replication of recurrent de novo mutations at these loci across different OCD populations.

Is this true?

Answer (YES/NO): NO